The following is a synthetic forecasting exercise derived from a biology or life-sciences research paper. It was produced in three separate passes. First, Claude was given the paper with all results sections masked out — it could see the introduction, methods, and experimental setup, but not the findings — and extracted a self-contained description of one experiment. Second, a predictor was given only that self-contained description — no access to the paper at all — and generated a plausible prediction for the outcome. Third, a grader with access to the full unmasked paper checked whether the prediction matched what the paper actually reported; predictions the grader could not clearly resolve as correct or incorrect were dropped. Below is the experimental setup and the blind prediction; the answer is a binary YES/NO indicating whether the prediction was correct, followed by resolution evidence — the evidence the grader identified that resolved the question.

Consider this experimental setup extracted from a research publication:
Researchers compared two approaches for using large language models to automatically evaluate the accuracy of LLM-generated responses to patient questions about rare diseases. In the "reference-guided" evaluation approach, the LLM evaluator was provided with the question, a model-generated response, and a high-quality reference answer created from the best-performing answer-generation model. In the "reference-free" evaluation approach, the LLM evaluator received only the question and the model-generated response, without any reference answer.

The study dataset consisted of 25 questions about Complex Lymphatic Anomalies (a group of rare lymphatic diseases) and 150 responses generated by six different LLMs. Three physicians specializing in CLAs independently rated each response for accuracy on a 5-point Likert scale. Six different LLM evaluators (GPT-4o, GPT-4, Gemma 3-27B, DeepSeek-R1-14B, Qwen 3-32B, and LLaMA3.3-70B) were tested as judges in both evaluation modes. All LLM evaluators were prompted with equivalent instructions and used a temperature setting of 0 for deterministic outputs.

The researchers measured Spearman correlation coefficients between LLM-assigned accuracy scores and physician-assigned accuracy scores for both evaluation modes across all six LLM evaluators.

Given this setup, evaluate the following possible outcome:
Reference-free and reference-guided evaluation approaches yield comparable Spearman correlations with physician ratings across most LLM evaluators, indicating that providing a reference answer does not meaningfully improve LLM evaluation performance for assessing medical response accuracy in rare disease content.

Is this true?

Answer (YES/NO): NO